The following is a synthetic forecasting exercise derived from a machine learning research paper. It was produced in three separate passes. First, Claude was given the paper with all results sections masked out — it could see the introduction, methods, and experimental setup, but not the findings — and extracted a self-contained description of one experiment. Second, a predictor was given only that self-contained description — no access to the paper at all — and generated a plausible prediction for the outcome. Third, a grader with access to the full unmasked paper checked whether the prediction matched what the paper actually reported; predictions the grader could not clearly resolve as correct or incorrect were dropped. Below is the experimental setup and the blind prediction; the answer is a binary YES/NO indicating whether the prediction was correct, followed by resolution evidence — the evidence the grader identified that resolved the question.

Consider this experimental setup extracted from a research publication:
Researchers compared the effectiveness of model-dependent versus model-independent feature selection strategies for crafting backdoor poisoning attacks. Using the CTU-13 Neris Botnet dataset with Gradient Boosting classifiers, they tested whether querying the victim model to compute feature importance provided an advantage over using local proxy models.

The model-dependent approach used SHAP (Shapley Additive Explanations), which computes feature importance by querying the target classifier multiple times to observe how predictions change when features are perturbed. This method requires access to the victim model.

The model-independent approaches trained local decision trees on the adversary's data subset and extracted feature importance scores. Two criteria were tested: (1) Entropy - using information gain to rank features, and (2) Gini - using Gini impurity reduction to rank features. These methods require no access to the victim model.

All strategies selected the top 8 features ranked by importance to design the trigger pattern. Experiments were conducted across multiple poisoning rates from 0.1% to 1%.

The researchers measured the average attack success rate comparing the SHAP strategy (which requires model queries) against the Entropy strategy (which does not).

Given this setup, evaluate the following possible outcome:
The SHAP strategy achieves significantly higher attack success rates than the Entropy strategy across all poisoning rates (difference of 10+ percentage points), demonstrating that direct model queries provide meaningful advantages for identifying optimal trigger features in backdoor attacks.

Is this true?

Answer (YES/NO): NO